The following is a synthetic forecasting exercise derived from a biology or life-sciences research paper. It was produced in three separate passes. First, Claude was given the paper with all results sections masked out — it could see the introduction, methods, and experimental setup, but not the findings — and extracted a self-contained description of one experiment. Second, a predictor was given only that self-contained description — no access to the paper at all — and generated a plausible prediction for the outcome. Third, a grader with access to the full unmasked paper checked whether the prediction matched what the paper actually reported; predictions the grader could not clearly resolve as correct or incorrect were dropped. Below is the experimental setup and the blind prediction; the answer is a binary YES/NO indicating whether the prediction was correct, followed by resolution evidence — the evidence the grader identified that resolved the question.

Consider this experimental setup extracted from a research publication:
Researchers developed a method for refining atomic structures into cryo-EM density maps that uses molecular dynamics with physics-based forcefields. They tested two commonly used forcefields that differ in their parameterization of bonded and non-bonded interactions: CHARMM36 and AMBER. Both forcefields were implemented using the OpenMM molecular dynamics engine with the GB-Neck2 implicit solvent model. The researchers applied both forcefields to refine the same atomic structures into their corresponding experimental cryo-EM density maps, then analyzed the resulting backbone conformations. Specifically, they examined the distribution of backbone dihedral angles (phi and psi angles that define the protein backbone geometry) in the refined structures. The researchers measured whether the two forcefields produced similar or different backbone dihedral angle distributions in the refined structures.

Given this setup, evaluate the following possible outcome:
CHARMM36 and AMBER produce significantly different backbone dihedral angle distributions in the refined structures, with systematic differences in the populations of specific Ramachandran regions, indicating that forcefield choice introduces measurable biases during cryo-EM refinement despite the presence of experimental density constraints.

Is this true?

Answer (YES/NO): NO